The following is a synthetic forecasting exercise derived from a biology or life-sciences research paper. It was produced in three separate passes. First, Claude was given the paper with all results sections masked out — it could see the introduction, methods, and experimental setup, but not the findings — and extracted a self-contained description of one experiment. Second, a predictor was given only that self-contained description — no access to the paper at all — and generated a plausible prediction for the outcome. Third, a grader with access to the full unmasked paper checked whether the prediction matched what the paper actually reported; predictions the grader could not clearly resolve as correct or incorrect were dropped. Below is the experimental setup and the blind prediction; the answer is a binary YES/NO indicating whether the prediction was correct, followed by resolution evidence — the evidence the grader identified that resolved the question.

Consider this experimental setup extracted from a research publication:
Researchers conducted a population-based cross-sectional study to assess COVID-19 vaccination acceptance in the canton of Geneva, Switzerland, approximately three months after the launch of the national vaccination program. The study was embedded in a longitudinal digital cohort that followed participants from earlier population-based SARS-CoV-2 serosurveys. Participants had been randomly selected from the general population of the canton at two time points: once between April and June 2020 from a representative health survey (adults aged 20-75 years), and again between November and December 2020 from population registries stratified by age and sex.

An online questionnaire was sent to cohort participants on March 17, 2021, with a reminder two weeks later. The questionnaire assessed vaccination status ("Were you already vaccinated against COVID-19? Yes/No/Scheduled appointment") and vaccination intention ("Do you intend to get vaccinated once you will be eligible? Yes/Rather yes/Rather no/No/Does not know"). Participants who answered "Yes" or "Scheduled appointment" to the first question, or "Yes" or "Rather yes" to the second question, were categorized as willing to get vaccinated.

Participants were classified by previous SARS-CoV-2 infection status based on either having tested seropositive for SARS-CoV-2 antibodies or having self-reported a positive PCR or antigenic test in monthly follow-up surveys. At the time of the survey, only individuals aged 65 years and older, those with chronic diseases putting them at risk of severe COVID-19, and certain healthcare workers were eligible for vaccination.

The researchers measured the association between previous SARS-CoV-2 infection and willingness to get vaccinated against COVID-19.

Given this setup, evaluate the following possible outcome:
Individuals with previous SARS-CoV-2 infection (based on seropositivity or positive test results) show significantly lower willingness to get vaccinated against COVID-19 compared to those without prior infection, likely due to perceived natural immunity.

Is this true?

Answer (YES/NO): YES